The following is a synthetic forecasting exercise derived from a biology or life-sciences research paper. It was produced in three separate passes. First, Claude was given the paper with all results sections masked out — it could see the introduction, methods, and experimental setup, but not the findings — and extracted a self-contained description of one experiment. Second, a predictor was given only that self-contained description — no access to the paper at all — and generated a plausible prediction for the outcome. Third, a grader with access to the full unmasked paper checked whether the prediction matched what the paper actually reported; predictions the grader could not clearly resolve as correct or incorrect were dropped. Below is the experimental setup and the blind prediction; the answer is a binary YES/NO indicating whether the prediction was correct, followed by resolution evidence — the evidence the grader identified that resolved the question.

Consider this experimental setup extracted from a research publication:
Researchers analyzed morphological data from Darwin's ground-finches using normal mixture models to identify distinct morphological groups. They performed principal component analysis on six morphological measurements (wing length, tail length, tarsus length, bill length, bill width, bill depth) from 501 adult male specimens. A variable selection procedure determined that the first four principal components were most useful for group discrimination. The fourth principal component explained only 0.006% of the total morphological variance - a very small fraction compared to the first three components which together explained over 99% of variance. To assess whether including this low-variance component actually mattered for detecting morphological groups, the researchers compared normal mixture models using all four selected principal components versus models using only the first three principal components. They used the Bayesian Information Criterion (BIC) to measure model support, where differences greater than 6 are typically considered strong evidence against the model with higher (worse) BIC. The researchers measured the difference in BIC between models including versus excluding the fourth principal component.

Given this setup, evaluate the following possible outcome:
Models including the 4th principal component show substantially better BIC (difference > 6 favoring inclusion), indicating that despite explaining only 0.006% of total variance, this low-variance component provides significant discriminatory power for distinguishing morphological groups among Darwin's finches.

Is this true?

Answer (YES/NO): YES